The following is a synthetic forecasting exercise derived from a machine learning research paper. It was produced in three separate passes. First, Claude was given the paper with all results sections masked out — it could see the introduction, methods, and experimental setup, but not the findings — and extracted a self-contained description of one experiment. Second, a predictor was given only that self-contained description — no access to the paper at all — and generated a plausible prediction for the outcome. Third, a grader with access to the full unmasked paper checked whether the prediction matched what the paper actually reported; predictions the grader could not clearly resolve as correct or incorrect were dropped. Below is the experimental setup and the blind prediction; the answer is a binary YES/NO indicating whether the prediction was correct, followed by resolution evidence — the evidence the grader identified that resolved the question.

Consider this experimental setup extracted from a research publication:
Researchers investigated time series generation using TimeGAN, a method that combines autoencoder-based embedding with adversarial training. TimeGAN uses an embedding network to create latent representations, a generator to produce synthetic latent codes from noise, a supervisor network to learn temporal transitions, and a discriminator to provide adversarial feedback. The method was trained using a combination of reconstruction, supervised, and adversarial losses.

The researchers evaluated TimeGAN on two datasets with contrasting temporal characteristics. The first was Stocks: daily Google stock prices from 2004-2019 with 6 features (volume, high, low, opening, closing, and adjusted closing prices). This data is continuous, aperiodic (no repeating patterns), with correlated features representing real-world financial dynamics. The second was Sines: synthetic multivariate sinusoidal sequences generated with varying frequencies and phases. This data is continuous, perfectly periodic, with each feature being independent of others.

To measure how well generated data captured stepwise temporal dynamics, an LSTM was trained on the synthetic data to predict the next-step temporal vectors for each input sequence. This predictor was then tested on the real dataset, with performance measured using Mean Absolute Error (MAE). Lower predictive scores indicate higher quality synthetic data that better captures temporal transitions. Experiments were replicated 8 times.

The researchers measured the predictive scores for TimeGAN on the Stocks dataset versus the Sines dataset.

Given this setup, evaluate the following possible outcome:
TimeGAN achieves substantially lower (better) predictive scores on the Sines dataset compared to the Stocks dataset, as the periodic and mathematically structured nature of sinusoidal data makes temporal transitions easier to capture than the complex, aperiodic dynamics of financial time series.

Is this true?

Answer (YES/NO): NO